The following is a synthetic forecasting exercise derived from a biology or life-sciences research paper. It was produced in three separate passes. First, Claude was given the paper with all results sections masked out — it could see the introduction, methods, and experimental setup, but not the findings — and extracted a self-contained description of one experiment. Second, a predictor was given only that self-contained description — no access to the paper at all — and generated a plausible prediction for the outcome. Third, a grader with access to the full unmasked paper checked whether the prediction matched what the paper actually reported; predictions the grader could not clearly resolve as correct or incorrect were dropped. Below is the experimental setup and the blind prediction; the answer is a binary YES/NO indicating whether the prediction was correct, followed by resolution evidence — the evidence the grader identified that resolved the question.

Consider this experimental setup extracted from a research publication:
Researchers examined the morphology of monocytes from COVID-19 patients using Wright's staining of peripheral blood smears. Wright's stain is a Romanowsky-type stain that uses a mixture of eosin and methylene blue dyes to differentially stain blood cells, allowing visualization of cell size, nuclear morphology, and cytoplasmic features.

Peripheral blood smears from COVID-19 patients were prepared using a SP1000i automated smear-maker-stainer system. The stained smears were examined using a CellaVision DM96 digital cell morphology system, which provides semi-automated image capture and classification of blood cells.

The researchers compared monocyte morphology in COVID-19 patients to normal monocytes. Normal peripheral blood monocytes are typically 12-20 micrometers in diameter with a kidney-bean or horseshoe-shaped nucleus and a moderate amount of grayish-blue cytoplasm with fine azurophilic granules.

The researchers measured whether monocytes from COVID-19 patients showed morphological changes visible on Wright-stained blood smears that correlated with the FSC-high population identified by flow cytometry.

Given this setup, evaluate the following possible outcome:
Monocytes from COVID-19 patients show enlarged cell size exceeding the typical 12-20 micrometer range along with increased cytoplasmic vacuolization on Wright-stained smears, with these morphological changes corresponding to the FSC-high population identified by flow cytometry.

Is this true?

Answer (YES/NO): YES